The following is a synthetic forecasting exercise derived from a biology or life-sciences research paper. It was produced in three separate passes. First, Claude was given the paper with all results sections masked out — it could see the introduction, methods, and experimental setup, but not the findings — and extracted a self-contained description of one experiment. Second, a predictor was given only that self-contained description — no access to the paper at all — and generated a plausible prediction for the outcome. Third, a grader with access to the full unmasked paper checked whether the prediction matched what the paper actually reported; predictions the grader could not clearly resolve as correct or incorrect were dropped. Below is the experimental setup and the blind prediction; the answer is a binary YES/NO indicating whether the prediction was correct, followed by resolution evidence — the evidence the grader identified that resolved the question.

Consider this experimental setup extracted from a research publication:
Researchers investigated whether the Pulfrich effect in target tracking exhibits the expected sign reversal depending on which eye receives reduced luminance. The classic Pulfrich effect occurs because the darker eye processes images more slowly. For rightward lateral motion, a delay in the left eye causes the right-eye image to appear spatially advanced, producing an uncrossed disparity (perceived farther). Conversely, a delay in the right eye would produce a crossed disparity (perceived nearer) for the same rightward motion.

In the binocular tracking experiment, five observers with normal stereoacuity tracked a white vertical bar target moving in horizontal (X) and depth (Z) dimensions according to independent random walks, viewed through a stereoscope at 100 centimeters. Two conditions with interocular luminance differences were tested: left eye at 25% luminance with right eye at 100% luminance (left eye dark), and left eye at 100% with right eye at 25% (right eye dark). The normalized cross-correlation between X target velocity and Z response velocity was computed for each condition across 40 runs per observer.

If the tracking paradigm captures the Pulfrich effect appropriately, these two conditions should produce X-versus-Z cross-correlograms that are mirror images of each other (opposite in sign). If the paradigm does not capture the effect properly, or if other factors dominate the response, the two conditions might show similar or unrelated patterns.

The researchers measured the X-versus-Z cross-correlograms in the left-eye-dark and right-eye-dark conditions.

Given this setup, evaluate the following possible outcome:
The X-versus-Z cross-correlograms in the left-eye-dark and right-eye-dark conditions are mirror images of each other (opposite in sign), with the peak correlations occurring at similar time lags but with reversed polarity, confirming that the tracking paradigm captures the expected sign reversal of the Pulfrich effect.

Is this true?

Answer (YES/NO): YES